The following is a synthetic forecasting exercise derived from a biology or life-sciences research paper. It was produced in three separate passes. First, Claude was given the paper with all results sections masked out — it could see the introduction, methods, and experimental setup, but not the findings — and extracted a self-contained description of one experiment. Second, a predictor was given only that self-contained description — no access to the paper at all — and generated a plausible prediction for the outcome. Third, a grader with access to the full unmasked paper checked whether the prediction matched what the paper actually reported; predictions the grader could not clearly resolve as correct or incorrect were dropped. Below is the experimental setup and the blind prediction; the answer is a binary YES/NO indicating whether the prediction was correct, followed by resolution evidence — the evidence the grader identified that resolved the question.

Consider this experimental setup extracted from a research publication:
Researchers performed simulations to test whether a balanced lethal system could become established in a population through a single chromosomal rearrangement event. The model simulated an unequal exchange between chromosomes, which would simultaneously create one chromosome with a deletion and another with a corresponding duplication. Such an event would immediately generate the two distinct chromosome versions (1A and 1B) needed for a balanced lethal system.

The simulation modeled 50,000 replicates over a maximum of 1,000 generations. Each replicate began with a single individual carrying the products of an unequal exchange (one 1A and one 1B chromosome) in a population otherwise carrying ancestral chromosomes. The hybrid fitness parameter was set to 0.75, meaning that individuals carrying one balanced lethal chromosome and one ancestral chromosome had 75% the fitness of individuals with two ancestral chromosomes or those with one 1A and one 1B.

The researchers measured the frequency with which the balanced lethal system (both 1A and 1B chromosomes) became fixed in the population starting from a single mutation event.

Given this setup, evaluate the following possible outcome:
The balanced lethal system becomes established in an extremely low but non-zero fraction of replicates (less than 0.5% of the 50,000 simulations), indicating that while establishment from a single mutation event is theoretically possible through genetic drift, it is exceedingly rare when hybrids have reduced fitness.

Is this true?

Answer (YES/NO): YES